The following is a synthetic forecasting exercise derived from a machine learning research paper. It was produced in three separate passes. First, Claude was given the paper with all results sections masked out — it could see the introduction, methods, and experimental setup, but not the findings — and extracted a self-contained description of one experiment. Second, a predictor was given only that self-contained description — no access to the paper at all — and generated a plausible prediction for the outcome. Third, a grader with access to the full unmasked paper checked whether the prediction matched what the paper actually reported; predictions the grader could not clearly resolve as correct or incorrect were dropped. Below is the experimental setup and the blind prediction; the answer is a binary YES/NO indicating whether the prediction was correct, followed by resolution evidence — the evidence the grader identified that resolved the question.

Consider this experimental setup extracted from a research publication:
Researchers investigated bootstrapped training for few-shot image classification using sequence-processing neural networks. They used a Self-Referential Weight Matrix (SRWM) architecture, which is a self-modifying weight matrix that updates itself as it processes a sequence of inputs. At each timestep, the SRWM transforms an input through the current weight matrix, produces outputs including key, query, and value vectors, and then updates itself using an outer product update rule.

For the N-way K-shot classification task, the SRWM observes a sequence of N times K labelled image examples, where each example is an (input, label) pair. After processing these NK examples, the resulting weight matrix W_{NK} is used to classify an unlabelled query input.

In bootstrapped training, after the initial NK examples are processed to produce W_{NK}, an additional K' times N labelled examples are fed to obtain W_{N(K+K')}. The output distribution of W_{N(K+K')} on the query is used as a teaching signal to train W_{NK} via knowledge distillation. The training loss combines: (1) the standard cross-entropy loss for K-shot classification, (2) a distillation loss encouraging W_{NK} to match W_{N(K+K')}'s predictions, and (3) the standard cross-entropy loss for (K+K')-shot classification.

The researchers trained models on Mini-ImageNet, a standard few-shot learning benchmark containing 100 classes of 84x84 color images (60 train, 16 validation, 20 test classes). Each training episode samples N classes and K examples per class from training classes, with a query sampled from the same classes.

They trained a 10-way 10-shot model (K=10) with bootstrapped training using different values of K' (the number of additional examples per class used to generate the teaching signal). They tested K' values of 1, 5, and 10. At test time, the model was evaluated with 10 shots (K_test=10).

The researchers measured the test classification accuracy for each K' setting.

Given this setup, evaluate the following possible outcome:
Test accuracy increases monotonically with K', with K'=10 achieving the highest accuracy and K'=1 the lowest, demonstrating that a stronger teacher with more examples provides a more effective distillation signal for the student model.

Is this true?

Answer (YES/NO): NO